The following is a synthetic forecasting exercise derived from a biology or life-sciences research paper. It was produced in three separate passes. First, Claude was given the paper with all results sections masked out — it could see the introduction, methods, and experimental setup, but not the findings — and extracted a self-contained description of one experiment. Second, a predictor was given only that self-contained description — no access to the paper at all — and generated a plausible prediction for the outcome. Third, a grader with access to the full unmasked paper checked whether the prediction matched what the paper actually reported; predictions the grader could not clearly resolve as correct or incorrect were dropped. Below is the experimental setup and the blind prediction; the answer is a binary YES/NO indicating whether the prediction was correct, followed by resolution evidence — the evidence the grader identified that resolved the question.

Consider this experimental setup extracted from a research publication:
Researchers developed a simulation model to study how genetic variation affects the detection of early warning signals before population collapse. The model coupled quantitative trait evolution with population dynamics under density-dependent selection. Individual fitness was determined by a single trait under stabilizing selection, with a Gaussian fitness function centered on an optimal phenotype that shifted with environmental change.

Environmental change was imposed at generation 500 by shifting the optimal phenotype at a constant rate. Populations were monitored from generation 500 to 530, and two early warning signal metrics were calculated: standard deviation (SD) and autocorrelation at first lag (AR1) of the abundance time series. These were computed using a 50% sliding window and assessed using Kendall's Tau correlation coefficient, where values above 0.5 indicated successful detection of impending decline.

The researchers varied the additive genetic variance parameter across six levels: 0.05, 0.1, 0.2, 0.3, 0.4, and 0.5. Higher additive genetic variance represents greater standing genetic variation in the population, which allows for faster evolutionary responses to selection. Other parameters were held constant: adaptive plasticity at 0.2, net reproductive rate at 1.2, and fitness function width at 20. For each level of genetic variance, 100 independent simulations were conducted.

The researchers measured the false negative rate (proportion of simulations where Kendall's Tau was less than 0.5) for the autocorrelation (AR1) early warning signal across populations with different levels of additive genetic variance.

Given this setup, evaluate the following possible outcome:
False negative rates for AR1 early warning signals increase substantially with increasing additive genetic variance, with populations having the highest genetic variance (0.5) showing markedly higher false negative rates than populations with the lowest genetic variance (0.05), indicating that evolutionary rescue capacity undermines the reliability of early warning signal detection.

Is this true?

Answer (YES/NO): NO